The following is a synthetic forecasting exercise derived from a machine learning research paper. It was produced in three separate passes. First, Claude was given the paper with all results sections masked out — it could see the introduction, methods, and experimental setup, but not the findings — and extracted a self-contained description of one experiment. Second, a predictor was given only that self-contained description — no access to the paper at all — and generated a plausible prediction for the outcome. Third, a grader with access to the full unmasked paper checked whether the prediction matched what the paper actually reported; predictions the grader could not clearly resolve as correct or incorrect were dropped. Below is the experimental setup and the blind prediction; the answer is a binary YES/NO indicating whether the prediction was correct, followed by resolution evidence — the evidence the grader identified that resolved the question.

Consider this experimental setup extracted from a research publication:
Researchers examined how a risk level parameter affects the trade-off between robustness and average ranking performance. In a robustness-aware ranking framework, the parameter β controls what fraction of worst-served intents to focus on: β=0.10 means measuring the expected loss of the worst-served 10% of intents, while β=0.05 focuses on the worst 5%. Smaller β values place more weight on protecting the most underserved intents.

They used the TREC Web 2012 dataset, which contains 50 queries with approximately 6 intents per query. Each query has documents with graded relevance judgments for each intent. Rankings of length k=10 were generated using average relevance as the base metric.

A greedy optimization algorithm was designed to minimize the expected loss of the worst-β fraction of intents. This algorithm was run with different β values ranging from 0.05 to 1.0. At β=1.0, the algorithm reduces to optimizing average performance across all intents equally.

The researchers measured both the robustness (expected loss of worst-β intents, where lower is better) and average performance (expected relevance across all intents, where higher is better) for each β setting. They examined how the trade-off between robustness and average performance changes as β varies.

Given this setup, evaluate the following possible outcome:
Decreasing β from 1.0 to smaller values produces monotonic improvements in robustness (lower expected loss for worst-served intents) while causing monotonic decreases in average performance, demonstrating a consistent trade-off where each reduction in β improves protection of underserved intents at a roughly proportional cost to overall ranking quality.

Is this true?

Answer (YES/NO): NO